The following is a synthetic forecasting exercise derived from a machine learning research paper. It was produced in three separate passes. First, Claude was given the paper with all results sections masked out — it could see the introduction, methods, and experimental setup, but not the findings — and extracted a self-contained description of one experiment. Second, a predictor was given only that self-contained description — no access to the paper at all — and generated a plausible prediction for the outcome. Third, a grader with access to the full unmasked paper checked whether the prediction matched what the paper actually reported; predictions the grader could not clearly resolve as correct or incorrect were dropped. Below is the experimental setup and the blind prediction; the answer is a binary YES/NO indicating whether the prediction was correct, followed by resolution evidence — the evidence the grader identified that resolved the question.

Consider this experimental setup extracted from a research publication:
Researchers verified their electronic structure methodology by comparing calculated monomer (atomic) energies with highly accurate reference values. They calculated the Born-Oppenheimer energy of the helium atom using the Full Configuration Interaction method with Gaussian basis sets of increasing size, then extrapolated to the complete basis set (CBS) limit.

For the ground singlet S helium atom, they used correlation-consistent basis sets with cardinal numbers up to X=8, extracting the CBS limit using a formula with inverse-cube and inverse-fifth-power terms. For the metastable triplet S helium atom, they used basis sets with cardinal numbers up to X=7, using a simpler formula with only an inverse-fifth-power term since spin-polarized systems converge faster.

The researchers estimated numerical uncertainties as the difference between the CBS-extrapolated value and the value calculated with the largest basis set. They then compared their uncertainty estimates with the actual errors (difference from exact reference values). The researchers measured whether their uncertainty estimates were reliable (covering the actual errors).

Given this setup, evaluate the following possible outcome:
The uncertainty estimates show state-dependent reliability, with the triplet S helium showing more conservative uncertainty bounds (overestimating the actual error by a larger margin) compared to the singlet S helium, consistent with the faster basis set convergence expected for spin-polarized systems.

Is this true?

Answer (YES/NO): NO